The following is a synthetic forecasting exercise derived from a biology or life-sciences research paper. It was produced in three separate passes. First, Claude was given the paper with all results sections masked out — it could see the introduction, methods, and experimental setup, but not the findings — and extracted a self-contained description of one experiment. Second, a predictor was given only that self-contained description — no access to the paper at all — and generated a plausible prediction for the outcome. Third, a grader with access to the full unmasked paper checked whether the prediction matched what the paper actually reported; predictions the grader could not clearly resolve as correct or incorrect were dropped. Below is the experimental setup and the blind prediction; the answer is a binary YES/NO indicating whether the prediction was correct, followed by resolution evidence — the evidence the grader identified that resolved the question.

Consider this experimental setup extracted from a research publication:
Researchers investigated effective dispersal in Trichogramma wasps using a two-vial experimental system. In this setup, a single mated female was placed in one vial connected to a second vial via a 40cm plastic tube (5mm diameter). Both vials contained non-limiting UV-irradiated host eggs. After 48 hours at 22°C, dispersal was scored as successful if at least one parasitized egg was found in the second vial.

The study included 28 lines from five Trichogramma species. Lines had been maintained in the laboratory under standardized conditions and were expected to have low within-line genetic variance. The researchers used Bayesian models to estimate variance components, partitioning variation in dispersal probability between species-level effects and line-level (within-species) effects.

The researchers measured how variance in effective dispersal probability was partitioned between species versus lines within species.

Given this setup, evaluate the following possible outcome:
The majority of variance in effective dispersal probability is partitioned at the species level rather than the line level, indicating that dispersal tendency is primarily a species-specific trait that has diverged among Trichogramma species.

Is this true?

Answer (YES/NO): NO